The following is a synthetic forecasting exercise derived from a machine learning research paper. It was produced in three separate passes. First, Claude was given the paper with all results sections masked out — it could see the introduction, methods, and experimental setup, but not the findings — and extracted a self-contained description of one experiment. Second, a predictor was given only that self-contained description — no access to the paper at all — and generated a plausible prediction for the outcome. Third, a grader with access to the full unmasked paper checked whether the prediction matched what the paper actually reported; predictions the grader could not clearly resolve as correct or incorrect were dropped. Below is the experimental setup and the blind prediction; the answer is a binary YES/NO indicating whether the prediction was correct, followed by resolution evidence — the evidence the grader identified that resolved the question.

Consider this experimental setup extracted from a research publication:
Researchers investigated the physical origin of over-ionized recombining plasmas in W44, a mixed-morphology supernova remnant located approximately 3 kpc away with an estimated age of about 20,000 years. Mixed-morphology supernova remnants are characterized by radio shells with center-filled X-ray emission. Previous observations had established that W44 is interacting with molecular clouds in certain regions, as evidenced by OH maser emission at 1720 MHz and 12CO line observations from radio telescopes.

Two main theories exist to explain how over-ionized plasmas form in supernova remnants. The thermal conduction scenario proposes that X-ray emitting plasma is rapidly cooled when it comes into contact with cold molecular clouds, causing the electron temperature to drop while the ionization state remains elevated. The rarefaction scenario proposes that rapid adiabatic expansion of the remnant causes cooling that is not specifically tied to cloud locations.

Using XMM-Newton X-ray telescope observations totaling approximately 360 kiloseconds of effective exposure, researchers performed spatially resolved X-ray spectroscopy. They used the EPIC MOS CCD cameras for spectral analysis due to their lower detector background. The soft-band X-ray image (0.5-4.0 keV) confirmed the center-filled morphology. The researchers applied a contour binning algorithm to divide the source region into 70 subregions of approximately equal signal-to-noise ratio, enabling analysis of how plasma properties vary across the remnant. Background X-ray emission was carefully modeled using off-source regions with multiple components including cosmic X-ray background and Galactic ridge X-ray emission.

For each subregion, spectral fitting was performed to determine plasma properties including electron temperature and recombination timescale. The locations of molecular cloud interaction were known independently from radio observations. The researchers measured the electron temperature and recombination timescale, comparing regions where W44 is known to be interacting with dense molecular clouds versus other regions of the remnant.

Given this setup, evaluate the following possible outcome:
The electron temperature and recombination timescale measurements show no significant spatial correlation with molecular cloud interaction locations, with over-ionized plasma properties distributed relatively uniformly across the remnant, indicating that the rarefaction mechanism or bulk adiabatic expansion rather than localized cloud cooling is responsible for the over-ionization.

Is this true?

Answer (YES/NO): NO